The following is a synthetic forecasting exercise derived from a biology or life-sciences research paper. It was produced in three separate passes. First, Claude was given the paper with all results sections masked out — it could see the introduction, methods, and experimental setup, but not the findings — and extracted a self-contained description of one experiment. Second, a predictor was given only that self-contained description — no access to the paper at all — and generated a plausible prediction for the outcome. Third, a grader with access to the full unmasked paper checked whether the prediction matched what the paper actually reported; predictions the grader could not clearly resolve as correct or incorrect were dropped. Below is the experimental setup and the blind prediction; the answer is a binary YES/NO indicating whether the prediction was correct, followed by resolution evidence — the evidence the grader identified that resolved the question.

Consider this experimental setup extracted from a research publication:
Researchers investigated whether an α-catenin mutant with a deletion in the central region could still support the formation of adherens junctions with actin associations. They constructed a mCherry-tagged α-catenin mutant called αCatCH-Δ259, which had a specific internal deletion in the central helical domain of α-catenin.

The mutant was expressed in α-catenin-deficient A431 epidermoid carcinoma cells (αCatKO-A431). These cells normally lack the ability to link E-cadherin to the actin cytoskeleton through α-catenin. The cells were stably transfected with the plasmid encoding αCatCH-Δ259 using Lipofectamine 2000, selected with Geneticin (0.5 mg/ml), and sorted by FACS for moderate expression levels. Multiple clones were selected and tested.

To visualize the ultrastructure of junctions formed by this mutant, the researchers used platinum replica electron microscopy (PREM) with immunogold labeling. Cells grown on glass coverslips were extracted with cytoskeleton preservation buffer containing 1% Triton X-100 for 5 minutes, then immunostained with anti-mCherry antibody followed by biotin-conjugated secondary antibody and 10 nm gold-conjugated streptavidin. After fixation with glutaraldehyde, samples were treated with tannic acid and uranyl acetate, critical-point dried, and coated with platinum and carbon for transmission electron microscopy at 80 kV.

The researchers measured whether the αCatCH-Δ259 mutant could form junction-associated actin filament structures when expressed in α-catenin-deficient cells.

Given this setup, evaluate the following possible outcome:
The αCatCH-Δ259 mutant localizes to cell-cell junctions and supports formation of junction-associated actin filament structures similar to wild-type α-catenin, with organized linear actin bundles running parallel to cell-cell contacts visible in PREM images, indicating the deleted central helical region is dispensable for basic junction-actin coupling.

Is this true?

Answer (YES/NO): NO